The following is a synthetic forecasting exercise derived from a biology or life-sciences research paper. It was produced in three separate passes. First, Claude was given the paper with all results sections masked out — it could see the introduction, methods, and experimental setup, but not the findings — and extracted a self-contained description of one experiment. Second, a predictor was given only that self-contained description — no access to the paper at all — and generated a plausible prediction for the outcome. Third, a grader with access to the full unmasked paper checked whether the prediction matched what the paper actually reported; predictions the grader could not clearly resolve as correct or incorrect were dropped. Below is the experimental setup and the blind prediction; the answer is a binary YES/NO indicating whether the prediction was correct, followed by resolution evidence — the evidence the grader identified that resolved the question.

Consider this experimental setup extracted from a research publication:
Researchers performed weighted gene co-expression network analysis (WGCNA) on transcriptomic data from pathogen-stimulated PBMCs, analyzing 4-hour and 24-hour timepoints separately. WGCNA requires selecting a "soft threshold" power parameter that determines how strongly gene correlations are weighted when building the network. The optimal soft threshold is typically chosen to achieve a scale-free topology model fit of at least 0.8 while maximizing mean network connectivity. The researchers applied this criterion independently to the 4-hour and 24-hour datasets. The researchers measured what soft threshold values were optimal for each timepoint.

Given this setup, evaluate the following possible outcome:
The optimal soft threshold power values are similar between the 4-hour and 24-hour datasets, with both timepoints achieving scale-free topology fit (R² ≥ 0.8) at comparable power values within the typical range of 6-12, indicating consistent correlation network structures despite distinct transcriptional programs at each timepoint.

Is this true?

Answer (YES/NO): NO